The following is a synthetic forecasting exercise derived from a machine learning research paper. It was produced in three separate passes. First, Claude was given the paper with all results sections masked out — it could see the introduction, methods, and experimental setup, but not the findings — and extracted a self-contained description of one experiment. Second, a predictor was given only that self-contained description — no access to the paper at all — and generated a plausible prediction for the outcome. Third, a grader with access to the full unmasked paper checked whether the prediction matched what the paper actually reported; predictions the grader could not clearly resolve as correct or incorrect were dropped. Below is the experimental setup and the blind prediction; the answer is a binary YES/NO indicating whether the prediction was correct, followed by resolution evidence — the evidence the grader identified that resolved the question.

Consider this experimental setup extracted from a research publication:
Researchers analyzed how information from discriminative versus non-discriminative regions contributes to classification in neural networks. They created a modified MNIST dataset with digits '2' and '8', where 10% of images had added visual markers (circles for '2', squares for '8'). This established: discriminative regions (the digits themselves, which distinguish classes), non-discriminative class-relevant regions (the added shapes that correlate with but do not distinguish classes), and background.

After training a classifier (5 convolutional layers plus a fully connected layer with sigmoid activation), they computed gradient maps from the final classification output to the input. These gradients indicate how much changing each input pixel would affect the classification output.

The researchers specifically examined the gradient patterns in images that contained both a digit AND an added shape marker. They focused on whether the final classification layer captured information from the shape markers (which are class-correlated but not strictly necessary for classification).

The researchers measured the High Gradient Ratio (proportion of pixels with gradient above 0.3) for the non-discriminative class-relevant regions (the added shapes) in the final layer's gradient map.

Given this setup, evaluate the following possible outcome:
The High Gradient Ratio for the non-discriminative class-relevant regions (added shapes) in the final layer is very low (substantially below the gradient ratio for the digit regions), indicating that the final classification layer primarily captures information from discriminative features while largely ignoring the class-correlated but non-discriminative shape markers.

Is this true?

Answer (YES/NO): YES